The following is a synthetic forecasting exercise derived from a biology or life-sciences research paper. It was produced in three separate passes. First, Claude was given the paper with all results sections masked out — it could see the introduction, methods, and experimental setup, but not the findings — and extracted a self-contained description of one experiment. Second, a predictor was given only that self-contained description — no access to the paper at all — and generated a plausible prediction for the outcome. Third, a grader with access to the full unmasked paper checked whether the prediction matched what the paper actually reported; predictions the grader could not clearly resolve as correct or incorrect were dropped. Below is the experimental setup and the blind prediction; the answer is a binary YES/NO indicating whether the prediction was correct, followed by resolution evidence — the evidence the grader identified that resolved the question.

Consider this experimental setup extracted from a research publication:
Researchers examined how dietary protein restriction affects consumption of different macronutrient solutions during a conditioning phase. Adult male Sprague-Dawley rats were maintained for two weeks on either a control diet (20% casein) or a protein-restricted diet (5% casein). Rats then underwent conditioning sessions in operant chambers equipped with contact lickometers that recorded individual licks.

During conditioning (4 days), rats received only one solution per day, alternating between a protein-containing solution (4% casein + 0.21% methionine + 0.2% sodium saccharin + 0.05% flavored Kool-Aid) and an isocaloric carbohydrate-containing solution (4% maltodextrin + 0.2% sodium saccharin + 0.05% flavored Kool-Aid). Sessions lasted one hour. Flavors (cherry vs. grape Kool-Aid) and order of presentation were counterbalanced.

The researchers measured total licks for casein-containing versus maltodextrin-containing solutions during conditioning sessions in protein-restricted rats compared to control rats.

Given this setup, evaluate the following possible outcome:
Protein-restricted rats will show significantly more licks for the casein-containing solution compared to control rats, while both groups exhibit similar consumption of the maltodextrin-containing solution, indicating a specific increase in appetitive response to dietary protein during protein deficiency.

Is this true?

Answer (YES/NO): NO